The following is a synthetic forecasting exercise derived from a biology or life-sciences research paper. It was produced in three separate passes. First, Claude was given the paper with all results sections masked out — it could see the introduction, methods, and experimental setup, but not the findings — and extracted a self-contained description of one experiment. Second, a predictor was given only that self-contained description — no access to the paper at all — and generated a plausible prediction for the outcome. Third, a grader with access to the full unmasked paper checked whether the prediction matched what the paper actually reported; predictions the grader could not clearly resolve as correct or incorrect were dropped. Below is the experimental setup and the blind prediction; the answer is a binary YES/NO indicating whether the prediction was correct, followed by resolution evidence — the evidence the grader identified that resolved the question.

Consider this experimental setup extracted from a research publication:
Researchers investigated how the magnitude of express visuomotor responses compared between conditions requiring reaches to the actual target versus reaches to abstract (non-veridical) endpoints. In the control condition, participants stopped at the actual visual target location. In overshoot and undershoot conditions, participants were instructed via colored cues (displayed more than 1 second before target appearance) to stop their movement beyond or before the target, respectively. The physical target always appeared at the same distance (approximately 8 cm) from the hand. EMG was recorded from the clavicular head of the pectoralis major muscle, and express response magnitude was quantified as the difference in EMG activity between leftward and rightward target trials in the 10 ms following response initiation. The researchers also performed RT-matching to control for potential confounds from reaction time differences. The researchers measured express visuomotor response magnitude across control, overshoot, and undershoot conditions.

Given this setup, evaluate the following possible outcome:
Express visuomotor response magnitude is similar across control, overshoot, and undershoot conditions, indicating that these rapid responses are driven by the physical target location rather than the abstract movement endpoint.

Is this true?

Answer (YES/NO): NO